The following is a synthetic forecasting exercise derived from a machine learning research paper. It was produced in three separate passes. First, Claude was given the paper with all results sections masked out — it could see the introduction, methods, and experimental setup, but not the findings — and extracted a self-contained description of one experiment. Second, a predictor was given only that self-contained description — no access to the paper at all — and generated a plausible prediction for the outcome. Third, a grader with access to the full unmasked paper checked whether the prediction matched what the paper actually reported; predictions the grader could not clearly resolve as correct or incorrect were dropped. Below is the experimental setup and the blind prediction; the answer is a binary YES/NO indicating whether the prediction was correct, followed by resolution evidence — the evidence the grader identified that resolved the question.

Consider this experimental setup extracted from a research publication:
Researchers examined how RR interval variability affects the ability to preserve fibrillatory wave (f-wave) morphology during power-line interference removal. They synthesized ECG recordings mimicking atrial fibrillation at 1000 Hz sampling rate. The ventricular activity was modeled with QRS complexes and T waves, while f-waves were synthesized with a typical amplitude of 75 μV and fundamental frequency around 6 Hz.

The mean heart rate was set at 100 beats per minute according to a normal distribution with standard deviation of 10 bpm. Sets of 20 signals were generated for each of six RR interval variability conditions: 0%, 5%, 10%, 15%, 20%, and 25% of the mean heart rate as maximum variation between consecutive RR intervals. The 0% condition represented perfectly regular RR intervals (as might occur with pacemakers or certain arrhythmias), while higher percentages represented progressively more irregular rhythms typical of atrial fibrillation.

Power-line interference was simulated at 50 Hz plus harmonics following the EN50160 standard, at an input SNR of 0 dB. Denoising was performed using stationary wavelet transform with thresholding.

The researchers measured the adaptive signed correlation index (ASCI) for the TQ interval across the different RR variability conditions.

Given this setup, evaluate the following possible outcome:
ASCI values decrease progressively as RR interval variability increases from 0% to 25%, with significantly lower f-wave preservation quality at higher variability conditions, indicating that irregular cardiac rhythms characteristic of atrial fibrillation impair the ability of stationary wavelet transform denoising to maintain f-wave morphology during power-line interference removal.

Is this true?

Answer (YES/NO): NO